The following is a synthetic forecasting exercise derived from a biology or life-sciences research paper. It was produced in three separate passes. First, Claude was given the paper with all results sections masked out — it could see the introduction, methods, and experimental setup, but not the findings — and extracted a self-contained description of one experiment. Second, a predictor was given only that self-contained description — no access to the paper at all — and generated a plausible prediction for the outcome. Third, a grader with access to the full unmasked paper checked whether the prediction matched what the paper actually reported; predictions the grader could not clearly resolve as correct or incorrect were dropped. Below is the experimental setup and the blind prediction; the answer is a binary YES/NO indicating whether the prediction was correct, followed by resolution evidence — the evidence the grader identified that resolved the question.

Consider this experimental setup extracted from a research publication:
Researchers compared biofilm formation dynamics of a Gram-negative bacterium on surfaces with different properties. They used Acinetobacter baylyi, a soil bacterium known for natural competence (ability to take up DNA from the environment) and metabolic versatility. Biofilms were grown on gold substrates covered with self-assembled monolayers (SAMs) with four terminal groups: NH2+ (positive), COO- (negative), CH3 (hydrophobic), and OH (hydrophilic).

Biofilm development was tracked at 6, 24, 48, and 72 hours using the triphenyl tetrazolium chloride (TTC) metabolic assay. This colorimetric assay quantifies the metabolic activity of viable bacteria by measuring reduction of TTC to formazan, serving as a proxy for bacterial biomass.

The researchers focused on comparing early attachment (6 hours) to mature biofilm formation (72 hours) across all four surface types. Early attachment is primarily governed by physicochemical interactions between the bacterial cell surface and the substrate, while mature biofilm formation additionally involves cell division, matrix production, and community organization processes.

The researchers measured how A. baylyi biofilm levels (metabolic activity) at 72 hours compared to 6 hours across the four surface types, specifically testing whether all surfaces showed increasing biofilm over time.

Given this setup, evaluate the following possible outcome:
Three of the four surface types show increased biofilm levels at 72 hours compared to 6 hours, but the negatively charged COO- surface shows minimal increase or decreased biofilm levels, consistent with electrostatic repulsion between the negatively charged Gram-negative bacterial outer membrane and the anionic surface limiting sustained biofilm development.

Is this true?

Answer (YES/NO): NO